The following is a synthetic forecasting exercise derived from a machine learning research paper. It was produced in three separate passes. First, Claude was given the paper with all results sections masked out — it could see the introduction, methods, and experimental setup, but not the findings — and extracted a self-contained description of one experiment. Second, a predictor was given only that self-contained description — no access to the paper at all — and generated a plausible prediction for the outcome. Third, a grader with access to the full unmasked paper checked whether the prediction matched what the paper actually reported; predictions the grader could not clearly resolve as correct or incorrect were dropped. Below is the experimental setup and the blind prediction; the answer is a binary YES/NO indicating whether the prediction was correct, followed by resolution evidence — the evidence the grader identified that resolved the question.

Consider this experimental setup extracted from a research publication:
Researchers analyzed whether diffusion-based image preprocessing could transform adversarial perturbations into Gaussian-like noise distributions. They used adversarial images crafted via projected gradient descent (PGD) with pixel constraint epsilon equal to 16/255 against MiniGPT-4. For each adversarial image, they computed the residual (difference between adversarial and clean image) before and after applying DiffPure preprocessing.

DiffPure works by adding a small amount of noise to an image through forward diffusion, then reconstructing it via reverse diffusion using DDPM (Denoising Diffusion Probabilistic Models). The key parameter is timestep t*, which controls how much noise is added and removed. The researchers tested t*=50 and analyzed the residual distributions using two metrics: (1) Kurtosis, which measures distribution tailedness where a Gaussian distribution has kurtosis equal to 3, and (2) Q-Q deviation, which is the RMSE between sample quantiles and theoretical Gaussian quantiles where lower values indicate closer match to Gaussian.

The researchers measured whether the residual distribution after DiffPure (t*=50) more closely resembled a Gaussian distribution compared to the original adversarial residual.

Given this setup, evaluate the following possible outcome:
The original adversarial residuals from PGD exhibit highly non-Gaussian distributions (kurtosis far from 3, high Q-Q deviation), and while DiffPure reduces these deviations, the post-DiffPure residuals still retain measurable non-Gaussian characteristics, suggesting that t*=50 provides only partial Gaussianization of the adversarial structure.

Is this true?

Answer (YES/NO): NO